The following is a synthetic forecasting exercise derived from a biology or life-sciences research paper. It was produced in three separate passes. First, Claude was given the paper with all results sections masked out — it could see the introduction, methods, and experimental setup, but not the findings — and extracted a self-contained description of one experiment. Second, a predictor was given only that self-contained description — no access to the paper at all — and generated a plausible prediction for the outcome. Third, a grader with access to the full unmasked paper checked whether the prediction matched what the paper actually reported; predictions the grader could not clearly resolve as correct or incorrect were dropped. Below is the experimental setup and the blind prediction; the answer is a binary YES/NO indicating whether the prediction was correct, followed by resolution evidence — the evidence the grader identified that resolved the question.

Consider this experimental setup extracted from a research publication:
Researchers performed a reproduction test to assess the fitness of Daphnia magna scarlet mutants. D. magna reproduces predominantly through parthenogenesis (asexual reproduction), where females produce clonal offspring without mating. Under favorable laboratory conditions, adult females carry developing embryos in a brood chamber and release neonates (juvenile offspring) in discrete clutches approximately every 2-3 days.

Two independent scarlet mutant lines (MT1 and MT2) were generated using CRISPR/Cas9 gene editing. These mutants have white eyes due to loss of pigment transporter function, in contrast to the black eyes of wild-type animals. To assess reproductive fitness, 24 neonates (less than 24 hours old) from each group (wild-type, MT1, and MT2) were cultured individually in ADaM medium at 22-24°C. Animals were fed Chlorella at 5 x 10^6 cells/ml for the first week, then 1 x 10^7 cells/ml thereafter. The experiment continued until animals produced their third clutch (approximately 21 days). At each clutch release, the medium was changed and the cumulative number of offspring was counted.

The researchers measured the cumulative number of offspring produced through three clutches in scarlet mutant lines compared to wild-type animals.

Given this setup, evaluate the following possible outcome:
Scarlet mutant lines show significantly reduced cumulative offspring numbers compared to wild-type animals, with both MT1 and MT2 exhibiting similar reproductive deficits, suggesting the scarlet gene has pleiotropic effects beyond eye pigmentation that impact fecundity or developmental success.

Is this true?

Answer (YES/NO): NO